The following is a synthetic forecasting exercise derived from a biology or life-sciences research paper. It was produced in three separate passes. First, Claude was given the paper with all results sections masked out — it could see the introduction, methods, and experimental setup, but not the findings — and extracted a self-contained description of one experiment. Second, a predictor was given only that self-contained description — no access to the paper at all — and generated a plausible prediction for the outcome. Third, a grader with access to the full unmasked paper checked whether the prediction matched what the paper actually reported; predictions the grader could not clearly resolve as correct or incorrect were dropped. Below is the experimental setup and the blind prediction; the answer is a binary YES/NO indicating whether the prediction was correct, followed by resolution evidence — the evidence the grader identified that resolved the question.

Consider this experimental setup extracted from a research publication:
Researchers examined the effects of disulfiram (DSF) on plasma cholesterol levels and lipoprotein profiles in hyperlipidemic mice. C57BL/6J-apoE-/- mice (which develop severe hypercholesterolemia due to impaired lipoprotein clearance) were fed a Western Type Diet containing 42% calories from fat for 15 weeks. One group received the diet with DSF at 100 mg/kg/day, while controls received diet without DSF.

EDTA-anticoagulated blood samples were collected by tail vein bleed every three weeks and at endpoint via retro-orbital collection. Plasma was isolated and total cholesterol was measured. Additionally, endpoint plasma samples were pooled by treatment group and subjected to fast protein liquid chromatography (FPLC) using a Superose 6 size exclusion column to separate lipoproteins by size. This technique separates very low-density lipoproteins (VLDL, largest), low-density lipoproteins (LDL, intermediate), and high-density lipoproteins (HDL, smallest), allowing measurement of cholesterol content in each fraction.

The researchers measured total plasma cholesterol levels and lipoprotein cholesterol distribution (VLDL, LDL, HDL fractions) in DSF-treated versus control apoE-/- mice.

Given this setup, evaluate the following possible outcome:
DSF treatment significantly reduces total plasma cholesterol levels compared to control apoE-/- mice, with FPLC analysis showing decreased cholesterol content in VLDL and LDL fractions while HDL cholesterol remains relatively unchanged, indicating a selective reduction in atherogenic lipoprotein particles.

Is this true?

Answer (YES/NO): NO